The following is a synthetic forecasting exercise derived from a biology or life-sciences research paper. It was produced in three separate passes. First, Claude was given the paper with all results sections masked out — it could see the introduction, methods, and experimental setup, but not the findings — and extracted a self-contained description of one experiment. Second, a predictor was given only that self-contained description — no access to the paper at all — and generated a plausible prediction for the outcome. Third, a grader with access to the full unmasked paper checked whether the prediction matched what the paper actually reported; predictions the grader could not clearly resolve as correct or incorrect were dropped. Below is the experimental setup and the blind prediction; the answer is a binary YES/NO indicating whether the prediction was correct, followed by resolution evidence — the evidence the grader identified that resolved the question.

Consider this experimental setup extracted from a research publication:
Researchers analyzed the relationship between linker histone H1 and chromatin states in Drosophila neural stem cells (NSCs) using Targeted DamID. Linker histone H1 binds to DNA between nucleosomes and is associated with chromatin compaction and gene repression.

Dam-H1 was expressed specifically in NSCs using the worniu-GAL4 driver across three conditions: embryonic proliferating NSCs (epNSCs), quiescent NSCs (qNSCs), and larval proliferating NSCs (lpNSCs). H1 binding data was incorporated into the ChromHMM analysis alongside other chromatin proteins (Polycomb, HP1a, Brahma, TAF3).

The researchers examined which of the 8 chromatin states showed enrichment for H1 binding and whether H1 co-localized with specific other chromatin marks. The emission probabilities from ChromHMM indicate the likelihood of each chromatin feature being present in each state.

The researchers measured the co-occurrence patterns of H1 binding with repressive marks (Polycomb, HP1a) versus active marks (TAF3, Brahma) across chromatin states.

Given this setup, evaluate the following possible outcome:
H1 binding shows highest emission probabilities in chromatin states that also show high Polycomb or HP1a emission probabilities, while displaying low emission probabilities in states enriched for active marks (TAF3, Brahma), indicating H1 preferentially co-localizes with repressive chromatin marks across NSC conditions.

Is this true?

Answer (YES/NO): NO